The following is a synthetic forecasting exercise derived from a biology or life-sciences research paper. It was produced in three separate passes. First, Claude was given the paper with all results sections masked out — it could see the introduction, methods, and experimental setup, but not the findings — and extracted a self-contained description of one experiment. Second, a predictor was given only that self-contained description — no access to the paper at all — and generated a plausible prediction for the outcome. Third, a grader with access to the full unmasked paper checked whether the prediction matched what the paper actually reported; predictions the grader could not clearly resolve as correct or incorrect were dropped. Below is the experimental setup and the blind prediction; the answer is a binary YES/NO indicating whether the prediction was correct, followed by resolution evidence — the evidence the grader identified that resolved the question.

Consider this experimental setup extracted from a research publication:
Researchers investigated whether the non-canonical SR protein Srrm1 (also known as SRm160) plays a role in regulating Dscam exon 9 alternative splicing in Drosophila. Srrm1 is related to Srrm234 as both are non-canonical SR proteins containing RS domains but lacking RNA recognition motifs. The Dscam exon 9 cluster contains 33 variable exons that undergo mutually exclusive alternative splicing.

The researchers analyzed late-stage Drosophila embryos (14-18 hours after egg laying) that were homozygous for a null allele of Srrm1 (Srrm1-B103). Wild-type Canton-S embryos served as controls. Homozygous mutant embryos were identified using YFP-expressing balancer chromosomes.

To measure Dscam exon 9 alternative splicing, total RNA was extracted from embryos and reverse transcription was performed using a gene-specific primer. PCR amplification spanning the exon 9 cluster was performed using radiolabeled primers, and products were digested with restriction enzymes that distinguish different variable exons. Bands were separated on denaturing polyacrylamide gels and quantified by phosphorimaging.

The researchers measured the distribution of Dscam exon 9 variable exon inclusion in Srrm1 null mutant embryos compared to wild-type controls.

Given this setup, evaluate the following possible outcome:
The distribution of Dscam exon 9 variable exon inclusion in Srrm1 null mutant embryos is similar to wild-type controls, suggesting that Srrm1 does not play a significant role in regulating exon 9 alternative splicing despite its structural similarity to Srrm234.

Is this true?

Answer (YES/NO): YES